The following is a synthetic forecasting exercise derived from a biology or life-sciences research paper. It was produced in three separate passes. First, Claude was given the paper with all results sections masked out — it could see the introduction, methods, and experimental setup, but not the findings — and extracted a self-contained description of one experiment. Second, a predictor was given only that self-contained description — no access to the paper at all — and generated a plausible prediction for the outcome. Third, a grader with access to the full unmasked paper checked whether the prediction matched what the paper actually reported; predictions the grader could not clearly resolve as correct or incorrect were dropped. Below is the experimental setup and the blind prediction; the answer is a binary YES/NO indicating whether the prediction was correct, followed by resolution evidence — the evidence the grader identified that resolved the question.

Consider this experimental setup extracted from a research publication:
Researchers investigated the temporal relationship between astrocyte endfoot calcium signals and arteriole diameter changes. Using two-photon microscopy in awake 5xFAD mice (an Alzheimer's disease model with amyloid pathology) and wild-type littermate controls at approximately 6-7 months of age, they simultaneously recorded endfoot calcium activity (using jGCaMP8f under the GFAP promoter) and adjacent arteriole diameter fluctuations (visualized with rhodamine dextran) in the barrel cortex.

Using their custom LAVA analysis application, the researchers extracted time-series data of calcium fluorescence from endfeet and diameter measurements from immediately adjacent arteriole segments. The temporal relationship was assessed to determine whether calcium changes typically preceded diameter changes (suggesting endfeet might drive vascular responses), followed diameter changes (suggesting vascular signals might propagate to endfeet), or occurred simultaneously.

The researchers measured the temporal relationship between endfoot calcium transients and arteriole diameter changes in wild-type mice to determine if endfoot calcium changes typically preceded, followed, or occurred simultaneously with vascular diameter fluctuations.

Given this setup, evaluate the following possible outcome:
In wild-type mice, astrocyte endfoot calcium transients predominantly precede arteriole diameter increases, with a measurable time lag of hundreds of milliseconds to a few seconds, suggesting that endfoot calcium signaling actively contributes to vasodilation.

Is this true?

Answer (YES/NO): NO